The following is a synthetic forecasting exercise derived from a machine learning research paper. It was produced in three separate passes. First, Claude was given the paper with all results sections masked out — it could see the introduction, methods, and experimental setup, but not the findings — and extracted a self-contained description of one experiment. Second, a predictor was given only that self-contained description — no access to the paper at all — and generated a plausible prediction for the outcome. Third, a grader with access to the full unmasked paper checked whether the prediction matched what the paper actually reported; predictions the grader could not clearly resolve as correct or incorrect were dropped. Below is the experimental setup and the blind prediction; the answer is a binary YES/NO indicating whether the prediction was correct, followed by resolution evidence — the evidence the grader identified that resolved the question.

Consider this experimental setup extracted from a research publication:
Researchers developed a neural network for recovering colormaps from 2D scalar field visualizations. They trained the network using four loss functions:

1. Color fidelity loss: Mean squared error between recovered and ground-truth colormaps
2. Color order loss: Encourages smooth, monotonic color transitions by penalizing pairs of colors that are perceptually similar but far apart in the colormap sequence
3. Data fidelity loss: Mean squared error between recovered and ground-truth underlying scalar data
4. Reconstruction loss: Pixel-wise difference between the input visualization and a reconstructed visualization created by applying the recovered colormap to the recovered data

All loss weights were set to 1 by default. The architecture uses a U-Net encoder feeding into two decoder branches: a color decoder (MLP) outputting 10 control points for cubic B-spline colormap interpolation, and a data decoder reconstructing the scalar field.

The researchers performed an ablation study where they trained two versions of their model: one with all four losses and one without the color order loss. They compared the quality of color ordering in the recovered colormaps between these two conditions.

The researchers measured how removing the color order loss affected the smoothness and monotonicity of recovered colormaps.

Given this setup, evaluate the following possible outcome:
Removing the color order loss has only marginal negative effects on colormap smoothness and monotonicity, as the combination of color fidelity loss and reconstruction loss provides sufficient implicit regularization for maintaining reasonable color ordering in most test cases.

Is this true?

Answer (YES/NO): NO